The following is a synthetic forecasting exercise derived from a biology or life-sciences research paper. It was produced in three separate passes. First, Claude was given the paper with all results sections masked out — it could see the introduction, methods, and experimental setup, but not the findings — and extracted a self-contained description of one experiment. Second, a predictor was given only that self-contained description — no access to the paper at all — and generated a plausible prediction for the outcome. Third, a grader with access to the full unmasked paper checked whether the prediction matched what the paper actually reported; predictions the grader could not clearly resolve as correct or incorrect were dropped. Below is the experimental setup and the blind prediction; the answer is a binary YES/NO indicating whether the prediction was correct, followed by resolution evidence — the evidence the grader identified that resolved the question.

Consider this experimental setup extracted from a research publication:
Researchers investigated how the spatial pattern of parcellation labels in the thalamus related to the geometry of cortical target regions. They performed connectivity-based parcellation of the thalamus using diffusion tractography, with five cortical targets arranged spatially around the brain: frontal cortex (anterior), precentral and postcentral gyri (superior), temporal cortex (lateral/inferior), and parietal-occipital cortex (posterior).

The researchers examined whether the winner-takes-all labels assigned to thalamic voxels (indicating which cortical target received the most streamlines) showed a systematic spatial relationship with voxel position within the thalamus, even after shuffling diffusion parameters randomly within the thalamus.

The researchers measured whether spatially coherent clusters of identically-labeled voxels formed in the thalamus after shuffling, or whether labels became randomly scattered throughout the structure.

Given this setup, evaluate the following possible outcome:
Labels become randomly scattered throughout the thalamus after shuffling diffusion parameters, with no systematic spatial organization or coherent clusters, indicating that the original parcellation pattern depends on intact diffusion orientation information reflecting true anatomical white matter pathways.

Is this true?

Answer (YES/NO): NO